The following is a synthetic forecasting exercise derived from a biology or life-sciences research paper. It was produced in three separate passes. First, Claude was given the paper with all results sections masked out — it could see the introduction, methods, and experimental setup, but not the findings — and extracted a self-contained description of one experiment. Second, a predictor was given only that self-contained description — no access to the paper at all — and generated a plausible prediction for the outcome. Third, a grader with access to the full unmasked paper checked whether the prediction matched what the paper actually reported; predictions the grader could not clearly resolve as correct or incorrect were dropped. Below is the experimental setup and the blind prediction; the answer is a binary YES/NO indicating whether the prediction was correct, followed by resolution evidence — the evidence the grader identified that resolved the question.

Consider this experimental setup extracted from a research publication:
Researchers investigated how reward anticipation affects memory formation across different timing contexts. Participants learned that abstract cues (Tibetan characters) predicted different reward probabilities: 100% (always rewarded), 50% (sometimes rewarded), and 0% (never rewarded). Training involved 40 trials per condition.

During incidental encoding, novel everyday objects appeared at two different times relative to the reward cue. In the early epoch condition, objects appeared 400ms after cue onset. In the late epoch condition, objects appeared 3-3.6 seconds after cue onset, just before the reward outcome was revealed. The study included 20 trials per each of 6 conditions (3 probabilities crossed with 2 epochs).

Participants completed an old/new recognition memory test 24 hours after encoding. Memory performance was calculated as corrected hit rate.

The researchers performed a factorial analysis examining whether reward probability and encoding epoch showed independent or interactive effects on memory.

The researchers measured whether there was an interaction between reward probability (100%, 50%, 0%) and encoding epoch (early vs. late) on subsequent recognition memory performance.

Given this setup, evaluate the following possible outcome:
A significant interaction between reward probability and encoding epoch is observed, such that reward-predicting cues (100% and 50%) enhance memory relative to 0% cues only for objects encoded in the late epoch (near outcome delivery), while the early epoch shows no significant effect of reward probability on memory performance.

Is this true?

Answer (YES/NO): NO